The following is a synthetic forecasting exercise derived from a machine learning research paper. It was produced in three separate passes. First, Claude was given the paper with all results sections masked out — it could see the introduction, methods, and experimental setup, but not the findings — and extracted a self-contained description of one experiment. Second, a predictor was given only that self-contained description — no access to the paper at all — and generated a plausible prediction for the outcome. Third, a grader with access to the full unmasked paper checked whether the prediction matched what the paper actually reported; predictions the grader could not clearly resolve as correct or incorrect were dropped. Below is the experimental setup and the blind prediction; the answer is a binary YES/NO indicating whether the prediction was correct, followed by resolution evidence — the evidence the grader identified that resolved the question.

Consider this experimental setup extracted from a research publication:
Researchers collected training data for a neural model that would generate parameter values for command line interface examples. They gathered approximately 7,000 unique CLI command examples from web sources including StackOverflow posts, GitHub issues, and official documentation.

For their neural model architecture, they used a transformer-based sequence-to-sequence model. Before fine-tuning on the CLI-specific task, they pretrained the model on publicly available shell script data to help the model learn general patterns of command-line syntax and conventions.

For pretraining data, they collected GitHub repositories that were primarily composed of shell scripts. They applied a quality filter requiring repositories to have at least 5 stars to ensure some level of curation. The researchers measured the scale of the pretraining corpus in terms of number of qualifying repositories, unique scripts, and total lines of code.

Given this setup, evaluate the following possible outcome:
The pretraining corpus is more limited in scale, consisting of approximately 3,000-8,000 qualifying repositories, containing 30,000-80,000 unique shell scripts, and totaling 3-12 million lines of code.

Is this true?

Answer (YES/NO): NO